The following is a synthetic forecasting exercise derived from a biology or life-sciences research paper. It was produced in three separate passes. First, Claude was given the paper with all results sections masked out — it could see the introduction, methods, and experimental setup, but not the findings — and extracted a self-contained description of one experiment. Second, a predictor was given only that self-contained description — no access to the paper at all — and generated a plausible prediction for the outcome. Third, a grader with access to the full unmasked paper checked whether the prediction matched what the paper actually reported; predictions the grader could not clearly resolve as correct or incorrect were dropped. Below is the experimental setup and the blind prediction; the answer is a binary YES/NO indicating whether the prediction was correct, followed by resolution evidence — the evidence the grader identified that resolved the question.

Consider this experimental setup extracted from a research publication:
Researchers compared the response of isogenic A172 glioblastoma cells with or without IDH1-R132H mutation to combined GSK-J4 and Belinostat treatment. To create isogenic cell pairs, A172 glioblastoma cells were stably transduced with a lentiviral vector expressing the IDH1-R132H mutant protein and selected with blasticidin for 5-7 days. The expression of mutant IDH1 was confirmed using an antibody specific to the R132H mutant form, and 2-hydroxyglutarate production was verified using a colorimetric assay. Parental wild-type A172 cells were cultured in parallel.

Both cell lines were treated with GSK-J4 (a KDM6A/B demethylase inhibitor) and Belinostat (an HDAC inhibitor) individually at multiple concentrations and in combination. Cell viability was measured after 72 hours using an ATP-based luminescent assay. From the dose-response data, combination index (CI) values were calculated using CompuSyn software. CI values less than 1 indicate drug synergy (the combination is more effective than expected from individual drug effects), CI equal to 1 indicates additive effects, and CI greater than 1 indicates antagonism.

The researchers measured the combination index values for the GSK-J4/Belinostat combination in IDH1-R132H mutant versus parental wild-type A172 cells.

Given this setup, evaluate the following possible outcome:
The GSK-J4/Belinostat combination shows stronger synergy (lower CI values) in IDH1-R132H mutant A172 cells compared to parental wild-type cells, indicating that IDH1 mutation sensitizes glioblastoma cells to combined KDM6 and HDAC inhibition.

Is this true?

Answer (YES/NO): YES